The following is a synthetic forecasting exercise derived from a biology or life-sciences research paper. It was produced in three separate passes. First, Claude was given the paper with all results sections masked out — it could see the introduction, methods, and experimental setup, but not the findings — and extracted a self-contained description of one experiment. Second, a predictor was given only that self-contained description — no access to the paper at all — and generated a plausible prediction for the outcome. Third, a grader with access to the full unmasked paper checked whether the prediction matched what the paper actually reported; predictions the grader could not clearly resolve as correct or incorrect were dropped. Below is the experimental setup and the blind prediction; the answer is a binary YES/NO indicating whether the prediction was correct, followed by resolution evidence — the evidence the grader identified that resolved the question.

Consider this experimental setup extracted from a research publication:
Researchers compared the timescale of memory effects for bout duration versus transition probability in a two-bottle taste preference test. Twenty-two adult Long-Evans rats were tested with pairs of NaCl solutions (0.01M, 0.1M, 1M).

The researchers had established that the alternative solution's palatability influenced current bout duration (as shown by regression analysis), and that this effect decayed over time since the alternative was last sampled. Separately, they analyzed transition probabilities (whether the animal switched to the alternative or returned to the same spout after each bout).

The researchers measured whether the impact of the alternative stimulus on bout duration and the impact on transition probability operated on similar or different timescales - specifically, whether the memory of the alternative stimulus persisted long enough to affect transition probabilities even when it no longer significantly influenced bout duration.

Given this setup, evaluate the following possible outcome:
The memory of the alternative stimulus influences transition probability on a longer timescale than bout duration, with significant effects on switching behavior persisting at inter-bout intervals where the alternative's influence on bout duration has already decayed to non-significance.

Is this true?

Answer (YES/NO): YES